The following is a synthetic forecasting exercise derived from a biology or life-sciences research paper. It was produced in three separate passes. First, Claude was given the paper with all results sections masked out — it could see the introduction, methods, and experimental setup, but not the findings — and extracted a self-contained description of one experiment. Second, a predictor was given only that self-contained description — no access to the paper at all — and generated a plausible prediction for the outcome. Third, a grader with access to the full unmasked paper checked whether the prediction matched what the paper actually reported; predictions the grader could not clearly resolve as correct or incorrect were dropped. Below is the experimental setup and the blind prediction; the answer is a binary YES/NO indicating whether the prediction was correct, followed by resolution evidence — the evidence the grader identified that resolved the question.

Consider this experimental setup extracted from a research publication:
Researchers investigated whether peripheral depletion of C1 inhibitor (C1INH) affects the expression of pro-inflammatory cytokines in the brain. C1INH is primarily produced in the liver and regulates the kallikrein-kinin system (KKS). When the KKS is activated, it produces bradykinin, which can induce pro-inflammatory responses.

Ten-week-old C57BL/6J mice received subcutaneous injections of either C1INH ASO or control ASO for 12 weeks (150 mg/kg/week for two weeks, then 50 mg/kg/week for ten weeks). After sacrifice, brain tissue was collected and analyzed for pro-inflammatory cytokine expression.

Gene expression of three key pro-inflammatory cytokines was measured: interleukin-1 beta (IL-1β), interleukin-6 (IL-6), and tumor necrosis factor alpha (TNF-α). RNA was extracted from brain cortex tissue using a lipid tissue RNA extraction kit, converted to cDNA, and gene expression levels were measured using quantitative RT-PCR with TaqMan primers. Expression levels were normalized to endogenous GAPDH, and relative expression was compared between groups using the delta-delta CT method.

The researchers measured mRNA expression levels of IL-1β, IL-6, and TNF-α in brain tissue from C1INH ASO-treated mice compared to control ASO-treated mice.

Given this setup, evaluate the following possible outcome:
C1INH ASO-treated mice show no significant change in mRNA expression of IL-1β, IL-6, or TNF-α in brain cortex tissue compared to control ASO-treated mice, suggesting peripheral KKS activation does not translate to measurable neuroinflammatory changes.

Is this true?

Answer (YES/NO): NO